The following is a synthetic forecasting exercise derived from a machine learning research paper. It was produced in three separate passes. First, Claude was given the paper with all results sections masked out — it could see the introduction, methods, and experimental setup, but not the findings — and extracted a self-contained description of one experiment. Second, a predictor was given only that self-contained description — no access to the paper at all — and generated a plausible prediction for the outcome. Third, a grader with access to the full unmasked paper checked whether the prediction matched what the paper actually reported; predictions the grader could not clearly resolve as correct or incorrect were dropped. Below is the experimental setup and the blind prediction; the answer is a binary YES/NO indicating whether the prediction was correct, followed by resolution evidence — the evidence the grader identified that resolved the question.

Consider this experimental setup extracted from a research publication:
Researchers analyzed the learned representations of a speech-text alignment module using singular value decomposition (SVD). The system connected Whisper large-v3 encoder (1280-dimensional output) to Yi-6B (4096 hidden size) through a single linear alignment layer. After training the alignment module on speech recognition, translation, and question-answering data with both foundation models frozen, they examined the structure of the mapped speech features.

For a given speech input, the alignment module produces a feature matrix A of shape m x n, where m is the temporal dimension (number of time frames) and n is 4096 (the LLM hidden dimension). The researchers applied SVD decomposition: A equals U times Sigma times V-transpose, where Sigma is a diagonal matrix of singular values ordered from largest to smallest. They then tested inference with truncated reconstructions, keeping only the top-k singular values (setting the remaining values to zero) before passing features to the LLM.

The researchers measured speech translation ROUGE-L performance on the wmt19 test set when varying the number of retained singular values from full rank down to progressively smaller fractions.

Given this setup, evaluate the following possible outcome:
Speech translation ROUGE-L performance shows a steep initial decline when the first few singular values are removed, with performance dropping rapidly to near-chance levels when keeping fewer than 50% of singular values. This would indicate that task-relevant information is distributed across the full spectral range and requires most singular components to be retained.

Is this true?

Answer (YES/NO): NO